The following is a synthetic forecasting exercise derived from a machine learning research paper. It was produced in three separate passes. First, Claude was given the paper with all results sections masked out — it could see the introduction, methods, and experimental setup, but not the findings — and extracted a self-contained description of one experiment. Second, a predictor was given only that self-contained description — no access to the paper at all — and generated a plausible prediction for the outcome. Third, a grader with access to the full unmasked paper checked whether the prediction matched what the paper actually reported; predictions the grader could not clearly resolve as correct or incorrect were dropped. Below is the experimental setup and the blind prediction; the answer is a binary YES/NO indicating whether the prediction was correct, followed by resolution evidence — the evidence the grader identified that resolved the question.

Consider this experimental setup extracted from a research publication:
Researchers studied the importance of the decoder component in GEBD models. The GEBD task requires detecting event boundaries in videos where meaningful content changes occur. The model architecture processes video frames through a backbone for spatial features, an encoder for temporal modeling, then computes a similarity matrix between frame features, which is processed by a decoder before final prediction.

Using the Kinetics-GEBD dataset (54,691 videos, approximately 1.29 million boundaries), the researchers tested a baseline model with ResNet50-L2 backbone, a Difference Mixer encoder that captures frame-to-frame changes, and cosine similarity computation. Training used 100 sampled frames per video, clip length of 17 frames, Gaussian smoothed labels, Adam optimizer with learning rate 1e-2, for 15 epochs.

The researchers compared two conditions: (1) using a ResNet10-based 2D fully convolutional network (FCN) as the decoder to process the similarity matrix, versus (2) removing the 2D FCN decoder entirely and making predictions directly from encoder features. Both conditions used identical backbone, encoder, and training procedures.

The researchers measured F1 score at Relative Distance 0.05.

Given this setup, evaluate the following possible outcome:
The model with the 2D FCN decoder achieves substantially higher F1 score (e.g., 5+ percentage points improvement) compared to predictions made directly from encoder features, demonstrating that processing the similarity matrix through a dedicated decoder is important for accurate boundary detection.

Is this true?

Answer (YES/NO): YES